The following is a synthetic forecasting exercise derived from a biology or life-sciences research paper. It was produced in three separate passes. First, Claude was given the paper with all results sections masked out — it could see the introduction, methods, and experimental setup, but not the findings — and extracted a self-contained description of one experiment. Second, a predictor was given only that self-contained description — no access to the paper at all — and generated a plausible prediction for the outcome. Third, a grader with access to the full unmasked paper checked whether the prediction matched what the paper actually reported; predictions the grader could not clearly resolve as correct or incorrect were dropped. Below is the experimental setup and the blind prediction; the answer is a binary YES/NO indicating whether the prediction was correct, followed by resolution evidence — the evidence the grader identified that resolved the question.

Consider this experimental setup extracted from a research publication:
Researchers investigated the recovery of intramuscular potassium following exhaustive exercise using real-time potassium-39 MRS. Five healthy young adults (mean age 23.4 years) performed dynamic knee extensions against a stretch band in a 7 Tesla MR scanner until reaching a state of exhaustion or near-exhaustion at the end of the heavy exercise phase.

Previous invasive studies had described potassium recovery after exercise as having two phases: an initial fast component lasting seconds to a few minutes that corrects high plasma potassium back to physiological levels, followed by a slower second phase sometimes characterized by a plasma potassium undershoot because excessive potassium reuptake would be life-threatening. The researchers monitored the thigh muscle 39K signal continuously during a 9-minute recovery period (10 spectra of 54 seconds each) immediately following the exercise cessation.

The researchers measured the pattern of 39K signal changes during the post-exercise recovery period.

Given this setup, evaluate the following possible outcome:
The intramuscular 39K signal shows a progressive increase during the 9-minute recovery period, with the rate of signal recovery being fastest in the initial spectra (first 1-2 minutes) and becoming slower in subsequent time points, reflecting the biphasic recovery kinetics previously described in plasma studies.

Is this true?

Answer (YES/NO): NO